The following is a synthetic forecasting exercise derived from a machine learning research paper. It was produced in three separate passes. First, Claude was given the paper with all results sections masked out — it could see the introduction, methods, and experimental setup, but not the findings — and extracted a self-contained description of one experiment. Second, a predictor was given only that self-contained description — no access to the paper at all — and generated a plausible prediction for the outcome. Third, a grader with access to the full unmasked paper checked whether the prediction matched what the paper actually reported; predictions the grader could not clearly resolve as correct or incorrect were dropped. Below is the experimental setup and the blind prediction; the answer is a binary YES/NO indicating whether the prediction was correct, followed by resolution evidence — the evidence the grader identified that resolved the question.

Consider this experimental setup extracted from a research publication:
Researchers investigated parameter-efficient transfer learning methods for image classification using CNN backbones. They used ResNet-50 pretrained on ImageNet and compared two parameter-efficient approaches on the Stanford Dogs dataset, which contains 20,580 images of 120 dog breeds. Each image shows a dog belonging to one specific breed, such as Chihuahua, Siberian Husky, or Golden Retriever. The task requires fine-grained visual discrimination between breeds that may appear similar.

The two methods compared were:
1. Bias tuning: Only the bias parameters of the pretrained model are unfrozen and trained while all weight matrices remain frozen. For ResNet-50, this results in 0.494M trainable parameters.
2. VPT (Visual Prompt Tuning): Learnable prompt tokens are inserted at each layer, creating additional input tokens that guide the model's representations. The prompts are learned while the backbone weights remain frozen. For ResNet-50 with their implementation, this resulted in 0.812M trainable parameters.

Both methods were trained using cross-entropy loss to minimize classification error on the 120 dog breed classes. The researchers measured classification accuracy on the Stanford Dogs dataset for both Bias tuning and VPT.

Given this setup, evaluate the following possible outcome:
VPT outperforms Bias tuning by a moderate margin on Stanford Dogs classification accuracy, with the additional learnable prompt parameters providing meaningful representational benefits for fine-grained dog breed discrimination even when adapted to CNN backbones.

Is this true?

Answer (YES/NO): NO